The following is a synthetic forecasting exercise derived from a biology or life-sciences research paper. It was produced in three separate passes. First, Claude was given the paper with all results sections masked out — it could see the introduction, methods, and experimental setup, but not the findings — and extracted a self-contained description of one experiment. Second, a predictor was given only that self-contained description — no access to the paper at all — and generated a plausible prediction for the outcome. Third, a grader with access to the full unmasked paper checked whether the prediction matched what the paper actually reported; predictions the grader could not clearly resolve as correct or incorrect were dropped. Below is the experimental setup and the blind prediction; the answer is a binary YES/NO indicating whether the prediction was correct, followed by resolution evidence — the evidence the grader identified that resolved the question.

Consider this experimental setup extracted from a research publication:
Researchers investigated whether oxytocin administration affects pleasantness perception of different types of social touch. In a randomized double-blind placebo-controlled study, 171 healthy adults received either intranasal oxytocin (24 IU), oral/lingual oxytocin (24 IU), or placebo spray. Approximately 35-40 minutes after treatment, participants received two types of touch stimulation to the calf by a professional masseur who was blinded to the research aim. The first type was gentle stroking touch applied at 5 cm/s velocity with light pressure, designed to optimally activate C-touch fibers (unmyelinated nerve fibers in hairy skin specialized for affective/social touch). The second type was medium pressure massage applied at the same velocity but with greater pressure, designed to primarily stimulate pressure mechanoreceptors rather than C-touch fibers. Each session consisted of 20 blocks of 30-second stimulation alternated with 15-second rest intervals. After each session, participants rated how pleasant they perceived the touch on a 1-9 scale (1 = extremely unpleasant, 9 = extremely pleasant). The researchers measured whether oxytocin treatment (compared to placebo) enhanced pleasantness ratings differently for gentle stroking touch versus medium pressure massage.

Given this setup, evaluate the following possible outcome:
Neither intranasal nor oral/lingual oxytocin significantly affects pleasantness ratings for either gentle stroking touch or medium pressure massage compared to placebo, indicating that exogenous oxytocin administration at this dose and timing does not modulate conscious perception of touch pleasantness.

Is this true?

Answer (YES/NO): NO